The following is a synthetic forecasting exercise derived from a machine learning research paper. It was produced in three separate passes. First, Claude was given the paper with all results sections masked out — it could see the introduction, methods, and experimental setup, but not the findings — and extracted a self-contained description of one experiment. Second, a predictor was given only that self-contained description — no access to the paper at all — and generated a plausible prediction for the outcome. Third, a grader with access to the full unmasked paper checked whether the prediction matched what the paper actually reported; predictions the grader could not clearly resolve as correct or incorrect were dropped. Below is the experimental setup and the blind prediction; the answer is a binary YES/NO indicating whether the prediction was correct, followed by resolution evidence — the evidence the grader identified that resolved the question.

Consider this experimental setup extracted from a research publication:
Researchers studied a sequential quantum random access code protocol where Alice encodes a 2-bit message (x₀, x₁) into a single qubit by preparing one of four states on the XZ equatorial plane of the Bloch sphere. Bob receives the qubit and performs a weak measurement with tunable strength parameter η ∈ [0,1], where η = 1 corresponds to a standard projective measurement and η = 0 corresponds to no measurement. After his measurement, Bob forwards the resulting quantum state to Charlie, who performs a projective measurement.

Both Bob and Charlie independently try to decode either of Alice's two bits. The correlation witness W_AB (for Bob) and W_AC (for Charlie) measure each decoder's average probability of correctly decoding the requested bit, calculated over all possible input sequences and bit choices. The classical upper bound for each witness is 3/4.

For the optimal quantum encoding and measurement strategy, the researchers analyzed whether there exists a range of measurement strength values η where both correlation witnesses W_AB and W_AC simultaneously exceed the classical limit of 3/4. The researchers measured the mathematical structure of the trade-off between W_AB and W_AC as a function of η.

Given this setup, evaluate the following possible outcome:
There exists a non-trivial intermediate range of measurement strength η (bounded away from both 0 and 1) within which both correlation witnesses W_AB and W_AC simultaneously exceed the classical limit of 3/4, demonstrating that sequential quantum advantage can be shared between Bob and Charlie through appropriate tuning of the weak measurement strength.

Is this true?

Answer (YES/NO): YES